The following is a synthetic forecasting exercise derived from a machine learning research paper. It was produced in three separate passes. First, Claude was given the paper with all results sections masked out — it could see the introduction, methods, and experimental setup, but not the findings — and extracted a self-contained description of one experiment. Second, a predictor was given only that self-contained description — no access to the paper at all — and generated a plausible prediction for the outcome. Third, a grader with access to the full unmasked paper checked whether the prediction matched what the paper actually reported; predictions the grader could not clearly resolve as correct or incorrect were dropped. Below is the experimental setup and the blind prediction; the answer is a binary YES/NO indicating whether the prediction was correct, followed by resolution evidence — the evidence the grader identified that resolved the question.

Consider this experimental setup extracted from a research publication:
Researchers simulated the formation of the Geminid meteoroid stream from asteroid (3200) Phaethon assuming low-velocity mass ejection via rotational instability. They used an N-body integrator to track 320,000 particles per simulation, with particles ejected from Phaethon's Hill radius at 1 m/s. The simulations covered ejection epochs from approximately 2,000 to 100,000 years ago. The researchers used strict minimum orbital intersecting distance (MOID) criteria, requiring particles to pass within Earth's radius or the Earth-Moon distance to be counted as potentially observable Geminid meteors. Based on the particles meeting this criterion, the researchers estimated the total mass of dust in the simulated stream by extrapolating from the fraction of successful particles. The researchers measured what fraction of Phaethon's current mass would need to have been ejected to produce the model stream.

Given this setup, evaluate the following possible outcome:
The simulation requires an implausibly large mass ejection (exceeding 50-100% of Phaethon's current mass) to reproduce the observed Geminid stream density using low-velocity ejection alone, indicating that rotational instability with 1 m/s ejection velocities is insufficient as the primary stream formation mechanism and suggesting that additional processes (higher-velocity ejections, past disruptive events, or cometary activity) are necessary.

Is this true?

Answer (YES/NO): NO